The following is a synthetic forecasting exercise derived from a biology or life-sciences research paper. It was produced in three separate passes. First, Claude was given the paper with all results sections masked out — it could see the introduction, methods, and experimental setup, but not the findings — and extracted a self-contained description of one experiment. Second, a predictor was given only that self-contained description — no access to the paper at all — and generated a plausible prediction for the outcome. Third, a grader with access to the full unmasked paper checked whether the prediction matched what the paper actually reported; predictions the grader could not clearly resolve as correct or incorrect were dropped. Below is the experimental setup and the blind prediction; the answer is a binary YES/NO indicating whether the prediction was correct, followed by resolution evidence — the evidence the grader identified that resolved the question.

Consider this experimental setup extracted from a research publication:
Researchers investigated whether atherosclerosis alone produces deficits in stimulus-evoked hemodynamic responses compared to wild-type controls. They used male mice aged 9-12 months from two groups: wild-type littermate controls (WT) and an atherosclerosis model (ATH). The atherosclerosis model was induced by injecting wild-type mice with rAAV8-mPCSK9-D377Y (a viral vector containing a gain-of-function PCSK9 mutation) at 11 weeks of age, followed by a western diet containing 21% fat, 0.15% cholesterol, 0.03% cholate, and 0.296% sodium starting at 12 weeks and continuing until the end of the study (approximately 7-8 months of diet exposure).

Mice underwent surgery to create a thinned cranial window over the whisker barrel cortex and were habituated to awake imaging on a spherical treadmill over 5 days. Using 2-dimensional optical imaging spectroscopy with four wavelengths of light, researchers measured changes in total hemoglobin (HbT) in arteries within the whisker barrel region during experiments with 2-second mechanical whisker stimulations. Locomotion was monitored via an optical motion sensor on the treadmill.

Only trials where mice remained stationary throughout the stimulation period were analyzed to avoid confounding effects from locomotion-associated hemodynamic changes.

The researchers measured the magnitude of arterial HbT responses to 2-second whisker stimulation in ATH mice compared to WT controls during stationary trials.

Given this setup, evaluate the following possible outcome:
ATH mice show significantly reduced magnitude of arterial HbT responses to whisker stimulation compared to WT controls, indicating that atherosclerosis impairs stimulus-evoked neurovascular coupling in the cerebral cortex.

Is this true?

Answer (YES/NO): YES